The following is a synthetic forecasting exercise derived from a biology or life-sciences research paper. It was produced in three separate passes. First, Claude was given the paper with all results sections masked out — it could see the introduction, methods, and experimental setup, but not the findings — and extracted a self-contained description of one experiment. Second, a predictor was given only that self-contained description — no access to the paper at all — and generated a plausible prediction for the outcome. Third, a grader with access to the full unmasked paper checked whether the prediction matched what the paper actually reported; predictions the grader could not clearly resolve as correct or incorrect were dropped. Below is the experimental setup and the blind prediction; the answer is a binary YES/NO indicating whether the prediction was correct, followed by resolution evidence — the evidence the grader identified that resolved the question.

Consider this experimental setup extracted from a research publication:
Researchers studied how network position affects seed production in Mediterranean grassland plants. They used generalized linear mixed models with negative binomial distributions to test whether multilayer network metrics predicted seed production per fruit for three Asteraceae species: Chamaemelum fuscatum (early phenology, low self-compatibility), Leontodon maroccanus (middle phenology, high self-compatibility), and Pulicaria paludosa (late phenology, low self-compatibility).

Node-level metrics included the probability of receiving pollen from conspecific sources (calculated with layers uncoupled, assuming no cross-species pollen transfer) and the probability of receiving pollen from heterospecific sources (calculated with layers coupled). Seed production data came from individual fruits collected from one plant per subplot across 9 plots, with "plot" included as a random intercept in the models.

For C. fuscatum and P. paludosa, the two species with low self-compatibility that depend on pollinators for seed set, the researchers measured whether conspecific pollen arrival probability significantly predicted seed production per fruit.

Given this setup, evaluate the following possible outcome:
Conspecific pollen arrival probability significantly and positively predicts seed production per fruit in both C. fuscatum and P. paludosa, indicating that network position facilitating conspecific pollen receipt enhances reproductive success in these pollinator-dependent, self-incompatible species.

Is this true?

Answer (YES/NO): YES